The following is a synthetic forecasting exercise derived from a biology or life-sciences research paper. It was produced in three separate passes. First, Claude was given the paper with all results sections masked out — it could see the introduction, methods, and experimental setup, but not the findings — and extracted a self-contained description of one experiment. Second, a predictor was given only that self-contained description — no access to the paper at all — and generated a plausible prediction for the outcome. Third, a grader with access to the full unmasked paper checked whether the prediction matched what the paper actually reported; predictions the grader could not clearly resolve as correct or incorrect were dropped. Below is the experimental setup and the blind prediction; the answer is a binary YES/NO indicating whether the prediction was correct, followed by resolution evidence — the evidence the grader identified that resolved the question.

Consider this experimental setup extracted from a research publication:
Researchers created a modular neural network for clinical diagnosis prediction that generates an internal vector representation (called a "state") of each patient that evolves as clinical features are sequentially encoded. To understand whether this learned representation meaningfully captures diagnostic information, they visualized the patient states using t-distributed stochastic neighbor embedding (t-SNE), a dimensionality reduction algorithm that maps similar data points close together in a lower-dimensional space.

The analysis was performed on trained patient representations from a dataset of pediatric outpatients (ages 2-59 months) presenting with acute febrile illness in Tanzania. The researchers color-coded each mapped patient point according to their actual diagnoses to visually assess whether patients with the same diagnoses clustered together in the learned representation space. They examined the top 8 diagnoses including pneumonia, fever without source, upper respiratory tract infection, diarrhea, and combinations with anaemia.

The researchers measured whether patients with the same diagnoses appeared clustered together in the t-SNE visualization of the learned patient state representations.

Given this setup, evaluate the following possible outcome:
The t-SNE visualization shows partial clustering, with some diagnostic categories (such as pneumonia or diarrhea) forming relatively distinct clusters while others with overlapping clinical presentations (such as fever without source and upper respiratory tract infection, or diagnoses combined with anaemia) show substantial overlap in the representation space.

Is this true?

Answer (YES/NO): NO